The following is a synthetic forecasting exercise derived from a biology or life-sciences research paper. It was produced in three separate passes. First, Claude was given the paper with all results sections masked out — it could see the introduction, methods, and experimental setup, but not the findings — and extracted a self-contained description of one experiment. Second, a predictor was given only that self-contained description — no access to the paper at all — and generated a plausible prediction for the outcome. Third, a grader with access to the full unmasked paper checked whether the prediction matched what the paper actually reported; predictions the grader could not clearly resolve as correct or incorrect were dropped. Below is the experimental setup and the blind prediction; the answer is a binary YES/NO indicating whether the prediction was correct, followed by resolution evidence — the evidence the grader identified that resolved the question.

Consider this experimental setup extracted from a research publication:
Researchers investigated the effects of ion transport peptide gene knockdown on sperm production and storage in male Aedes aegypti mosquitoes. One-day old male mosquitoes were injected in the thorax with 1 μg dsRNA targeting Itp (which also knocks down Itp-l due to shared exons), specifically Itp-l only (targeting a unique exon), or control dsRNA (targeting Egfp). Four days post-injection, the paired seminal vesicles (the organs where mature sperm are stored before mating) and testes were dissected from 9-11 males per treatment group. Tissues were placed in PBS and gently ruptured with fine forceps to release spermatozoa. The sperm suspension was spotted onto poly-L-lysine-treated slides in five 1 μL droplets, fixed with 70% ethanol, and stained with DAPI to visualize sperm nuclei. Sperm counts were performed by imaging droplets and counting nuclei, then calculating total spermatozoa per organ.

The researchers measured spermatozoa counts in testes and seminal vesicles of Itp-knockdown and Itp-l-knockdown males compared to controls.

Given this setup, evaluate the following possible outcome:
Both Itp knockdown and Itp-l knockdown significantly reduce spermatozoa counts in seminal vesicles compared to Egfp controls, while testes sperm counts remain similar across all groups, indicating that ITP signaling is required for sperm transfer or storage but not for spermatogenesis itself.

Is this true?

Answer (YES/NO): NO